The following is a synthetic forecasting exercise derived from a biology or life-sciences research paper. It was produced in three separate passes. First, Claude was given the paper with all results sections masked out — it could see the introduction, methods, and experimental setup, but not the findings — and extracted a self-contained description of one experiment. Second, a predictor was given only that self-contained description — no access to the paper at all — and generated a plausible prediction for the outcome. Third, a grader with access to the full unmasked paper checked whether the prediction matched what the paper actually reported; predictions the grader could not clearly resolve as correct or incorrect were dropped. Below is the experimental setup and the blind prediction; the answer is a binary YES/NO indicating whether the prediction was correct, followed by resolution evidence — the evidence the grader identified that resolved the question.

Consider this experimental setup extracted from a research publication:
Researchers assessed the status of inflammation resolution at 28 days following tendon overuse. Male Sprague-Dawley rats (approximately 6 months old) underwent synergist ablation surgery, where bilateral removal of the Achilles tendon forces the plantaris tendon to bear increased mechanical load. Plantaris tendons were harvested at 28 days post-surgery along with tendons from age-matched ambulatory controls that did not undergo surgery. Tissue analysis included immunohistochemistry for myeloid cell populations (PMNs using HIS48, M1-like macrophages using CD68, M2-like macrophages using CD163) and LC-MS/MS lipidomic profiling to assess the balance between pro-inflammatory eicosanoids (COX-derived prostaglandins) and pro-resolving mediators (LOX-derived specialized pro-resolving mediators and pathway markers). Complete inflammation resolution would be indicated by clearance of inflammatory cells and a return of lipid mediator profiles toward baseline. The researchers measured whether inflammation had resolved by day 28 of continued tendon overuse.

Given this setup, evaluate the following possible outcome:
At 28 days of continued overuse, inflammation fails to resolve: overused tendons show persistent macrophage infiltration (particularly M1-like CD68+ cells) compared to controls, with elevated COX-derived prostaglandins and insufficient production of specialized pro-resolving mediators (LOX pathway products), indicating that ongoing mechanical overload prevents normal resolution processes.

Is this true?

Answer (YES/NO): YES